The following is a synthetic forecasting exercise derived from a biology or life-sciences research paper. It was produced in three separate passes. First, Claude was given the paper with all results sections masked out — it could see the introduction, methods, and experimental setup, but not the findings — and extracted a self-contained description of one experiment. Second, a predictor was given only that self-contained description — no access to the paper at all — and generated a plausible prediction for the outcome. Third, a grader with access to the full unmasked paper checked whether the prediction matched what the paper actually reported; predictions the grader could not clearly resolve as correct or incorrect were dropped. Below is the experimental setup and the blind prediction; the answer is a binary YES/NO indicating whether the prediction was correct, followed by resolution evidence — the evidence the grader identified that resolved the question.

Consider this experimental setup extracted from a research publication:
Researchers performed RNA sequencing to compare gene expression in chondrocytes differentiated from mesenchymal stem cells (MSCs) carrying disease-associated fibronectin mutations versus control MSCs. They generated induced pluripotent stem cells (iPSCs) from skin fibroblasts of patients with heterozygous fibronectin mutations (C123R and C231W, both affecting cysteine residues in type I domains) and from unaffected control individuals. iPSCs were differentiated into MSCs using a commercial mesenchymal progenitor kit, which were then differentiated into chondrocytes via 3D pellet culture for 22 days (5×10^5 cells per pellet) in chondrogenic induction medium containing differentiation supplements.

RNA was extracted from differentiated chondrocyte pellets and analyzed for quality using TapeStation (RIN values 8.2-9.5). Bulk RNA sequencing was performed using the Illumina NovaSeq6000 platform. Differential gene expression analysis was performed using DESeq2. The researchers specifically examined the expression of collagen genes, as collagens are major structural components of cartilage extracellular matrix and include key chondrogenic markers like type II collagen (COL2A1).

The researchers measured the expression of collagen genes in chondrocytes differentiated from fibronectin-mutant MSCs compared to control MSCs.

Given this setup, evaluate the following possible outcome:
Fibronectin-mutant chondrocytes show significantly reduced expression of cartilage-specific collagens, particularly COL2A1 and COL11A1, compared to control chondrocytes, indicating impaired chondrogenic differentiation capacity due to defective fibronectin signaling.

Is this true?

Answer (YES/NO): YES